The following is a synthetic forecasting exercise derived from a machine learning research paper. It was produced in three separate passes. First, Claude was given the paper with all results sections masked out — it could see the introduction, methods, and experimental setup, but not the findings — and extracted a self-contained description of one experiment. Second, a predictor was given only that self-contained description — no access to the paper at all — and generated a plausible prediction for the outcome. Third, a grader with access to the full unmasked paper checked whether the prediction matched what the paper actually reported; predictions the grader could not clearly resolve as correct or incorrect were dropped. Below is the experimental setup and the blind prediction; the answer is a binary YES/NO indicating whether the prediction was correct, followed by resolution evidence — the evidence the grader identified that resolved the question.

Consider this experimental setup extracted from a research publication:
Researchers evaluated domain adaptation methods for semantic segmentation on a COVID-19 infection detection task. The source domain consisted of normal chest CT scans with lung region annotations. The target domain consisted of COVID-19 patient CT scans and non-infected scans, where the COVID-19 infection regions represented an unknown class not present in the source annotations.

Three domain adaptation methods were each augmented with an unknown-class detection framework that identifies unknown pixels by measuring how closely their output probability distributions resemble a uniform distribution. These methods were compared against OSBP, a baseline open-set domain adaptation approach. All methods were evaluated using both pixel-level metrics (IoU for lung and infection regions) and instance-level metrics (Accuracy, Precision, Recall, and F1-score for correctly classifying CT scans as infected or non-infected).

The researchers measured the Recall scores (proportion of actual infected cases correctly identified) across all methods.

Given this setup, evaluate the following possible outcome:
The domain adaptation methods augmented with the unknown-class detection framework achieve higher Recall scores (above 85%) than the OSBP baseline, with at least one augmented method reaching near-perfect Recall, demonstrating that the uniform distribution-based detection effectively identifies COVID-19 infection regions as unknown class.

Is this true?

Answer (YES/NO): NO